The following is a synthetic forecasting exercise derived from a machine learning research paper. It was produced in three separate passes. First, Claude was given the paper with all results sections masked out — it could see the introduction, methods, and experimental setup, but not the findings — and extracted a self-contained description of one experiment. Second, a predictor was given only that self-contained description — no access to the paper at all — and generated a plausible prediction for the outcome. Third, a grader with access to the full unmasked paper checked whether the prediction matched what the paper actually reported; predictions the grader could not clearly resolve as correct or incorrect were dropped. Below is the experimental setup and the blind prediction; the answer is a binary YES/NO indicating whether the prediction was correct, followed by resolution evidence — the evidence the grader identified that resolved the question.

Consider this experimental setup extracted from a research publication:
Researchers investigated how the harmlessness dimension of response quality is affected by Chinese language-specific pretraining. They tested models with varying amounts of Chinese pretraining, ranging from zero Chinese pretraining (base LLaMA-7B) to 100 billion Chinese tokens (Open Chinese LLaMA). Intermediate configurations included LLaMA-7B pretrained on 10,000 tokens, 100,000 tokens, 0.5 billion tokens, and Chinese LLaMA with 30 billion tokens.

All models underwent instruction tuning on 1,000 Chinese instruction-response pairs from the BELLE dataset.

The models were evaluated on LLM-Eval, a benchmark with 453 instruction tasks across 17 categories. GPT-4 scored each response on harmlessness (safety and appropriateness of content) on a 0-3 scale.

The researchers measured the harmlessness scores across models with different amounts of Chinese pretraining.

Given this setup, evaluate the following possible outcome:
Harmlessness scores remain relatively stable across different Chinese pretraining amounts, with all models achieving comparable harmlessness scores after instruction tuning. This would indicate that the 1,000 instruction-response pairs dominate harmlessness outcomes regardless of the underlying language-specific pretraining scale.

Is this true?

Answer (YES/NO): YES